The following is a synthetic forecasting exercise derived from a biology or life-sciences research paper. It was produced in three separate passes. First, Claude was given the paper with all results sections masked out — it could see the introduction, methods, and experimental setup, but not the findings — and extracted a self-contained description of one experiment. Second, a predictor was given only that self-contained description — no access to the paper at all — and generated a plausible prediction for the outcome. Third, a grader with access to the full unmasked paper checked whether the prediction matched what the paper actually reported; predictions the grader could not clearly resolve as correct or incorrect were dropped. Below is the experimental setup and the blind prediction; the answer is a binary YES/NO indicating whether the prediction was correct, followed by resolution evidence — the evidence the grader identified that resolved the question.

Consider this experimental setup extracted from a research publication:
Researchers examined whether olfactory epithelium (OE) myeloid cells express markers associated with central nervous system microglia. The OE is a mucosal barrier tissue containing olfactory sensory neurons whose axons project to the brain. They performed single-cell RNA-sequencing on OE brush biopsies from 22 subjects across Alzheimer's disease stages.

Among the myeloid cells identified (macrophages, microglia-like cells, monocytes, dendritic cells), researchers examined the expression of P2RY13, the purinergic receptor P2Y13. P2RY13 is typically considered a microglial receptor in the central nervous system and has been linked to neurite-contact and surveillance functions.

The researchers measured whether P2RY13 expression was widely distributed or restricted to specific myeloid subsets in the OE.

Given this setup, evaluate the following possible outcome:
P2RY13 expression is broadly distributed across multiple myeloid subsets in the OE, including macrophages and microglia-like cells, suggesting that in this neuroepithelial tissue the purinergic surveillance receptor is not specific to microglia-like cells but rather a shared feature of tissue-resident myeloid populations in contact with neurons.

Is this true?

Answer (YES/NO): YES